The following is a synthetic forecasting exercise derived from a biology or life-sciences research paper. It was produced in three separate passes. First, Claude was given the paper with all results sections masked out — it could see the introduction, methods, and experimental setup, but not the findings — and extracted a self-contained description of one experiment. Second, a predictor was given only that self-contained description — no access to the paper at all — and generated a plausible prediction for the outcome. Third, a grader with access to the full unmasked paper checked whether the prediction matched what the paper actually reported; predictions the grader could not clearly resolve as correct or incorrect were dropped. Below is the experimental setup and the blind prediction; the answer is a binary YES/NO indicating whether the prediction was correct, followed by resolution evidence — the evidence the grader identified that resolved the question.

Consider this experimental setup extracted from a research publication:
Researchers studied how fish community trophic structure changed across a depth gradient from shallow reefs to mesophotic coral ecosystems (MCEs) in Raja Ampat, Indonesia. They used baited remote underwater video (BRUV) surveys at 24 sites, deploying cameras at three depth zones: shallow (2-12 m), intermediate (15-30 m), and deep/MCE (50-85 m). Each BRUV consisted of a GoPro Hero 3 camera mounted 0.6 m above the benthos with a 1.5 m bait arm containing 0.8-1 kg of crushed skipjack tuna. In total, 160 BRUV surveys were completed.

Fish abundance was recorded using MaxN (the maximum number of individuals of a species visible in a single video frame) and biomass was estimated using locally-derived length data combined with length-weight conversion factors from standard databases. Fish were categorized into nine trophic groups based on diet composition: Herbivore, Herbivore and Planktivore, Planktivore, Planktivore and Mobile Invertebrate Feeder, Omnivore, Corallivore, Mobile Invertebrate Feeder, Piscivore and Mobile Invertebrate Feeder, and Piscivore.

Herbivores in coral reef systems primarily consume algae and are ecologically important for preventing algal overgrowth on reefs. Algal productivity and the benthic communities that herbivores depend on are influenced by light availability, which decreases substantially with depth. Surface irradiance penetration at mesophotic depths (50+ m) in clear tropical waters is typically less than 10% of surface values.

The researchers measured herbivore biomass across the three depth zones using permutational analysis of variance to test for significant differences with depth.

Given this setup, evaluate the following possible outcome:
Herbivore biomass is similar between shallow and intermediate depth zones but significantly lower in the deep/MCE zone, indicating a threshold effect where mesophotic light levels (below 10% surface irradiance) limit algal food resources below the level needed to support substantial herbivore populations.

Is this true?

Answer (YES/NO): NO